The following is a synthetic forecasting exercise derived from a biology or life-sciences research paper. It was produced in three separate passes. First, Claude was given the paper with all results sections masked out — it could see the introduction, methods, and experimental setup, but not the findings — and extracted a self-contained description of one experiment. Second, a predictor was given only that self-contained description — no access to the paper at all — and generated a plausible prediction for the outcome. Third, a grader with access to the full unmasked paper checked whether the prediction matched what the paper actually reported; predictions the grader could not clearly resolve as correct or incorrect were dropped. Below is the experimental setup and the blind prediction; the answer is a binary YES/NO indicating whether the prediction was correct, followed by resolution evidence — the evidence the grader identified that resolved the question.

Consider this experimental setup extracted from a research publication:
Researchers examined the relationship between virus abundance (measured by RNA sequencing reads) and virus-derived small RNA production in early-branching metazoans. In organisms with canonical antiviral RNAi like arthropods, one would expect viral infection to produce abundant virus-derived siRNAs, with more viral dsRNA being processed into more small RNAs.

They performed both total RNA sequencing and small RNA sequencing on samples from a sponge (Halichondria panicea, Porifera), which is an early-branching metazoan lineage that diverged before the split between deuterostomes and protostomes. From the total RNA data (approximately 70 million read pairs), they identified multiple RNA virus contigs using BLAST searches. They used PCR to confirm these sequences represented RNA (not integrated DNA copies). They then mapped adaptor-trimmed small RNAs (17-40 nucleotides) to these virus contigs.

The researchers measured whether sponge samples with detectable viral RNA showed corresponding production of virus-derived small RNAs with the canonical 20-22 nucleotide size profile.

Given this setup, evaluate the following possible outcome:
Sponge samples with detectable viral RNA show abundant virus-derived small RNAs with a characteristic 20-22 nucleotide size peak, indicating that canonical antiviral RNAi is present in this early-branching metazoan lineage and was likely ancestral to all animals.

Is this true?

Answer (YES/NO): NO